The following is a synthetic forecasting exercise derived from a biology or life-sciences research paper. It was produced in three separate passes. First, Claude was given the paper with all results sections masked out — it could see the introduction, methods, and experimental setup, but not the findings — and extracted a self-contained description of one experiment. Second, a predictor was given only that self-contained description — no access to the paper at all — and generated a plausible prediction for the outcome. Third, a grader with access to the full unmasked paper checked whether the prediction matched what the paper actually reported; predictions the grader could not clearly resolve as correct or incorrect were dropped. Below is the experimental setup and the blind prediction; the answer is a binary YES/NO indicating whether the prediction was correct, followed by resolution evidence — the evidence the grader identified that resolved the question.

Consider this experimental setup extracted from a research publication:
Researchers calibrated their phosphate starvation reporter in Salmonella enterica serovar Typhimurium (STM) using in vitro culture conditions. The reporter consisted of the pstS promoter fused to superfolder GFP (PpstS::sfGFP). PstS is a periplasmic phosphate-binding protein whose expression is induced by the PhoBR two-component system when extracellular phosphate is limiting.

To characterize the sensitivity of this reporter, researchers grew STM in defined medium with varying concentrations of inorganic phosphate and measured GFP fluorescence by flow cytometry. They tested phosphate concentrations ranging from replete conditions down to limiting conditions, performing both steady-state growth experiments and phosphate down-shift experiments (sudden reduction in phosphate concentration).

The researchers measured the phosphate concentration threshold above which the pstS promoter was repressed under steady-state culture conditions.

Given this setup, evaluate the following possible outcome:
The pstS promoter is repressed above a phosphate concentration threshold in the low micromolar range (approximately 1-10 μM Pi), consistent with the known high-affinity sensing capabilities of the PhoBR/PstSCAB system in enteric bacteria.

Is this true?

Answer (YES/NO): NO